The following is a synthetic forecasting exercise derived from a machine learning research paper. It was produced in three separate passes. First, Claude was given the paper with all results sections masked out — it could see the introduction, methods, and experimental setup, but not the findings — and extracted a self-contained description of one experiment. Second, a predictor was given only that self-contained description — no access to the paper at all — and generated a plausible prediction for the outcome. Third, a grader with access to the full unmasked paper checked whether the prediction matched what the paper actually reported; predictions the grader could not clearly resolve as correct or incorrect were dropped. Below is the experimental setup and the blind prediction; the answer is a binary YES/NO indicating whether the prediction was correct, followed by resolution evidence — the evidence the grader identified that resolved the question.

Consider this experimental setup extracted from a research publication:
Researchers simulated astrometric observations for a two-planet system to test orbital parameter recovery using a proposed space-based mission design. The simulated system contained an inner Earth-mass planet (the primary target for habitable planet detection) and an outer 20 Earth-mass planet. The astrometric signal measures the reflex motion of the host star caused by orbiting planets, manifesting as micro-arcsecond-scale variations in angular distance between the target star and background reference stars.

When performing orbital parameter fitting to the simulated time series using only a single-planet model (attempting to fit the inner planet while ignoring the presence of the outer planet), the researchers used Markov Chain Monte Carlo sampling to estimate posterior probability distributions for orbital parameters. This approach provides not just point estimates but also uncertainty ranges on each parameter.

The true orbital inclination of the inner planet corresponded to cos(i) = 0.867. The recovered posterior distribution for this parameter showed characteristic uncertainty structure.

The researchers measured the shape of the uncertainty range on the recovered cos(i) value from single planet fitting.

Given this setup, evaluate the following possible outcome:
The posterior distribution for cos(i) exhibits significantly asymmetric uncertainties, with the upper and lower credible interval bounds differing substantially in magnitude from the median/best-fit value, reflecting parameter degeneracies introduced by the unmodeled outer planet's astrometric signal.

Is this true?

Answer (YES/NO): YES